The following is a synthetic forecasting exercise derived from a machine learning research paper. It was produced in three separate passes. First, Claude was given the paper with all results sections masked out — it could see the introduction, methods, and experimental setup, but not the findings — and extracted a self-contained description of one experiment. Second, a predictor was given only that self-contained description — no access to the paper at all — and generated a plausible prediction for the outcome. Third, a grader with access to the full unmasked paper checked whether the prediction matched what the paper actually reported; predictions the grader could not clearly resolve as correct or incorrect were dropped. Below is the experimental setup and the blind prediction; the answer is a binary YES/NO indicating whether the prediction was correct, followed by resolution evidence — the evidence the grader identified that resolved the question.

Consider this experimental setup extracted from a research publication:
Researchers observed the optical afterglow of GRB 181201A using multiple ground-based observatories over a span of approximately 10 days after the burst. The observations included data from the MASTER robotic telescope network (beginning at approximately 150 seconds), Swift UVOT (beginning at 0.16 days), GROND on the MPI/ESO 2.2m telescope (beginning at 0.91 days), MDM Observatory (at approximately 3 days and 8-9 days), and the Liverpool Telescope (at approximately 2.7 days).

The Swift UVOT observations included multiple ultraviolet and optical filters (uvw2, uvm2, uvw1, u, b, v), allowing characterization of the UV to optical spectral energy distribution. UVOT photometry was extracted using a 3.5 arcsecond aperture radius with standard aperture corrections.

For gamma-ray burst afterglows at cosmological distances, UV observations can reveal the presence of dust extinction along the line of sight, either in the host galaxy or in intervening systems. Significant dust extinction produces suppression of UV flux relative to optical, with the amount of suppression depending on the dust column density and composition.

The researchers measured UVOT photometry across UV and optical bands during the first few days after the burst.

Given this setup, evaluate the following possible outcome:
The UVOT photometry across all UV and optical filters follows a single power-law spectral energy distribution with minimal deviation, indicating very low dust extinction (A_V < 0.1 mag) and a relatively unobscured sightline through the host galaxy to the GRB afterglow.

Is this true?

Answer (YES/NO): YES